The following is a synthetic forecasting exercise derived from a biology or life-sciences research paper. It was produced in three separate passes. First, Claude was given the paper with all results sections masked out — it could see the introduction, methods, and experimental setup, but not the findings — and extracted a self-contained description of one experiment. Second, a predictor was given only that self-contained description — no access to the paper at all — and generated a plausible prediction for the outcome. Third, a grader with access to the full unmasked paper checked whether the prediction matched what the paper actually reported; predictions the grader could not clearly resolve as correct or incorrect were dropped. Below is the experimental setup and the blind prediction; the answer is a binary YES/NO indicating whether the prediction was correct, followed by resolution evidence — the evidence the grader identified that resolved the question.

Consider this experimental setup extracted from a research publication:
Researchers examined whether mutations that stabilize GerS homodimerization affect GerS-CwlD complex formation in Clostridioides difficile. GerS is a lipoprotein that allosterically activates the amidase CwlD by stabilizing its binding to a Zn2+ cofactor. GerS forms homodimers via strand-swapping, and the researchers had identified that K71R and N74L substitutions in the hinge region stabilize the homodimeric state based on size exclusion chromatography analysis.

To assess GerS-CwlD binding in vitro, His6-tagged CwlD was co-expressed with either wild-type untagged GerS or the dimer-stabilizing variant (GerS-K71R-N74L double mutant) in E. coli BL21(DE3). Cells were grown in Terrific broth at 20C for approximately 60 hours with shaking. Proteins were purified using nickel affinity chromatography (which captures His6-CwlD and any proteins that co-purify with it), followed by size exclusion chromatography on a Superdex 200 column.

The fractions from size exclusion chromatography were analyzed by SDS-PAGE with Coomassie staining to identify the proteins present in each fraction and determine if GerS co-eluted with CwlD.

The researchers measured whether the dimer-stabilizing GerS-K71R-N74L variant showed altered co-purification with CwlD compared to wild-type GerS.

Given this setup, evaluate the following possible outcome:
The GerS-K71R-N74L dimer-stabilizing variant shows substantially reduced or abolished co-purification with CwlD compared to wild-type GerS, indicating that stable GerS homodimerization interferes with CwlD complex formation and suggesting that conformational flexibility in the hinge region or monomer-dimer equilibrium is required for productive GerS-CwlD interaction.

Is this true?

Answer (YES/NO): NO